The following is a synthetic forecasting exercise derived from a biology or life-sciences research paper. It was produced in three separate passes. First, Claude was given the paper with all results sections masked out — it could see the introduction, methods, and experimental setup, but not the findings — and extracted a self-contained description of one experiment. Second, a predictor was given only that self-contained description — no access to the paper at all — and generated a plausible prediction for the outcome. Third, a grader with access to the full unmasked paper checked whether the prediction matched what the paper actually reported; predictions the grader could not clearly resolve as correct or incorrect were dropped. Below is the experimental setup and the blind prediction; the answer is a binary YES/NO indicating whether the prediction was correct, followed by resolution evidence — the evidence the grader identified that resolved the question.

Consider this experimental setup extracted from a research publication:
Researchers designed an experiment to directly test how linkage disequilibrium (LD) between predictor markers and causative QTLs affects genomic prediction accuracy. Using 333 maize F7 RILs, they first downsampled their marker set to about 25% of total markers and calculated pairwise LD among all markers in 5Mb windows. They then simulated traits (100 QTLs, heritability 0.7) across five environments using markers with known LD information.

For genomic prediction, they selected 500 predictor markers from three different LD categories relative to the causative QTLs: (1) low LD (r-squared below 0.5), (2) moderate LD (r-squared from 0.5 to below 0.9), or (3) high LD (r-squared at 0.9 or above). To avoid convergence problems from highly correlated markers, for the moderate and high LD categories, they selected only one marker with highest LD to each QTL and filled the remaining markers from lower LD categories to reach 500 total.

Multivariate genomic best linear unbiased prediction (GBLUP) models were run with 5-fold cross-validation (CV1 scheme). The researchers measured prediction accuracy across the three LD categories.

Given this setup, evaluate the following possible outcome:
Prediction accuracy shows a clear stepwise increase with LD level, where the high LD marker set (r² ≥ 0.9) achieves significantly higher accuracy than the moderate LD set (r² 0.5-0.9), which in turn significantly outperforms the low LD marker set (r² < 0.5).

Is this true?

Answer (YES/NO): YES